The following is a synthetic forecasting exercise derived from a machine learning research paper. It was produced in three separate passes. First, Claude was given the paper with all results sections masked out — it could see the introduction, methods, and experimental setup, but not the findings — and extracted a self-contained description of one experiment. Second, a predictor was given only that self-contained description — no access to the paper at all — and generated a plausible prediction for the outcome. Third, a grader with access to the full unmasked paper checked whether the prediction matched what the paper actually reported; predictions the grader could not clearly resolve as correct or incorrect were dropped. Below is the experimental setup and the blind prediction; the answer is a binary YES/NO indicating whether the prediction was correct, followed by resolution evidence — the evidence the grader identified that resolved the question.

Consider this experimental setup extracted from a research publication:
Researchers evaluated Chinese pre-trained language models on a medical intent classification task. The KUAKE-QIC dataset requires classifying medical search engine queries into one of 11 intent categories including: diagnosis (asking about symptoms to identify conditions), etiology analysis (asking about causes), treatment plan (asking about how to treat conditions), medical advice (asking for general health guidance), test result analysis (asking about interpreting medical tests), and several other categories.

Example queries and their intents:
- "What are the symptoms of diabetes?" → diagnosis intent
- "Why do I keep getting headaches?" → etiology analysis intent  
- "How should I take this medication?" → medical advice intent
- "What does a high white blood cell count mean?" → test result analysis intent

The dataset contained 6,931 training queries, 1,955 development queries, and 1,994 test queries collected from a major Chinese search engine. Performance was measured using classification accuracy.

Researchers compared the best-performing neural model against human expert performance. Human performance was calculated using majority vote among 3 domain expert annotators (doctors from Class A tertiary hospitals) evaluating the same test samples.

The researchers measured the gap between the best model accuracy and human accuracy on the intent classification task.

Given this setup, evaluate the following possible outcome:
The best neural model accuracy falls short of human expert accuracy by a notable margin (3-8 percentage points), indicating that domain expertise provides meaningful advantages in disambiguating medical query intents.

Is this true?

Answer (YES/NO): NO